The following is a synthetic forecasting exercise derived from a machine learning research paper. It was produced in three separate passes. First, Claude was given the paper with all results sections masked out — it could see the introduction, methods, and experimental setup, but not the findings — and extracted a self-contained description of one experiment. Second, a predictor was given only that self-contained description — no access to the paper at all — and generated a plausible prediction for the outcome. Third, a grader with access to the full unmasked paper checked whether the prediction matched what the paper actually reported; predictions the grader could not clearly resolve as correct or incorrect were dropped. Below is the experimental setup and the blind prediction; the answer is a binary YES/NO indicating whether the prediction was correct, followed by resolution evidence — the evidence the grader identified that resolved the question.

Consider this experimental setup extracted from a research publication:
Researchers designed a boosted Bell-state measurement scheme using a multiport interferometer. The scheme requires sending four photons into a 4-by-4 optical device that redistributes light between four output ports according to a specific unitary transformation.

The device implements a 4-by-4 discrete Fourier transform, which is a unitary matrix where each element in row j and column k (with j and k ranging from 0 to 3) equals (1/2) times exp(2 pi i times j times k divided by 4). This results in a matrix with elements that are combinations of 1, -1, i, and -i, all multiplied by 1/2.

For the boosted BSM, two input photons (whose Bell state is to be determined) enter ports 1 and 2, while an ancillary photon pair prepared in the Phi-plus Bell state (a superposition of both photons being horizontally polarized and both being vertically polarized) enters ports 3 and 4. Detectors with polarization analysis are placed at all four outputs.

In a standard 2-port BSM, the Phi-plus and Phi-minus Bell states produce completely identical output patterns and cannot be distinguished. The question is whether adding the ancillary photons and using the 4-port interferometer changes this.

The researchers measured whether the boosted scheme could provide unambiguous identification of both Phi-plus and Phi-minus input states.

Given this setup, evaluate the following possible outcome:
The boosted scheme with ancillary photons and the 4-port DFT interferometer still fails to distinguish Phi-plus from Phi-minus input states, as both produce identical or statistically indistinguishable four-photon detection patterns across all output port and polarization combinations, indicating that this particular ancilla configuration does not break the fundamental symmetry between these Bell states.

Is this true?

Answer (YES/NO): NO